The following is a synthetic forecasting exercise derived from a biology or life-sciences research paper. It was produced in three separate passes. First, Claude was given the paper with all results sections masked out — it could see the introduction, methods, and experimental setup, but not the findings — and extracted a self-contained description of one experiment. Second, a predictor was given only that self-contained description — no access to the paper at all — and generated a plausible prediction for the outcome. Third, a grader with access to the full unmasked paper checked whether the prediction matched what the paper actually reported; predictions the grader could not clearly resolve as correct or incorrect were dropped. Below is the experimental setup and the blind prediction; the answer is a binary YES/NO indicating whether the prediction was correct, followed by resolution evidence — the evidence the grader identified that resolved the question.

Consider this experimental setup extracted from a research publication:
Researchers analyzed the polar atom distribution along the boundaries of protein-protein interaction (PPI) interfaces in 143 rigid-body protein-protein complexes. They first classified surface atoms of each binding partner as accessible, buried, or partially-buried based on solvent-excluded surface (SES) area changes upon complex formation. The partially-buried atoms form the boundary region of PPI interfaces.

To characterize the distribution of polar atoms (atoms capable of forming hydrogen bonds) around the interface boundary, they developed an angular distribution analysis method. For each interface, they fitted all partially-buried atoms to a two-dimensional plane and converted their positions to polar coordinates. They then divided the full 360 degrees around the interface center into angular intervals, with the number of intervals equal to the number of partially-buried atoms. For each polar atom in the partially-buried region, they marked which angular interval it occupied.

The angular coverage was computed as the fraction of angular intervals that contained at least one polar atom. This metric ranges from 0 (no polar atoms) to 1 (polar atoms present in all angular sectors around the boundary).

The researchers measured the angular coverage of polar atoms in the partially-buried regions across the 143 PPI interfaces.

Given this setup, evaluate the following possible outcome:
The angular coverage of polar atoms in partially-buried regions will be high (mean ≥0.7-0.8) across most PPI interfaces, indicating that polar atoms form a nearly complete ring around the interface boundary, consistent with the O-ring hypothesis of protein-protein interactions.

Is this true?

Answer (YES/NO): YES